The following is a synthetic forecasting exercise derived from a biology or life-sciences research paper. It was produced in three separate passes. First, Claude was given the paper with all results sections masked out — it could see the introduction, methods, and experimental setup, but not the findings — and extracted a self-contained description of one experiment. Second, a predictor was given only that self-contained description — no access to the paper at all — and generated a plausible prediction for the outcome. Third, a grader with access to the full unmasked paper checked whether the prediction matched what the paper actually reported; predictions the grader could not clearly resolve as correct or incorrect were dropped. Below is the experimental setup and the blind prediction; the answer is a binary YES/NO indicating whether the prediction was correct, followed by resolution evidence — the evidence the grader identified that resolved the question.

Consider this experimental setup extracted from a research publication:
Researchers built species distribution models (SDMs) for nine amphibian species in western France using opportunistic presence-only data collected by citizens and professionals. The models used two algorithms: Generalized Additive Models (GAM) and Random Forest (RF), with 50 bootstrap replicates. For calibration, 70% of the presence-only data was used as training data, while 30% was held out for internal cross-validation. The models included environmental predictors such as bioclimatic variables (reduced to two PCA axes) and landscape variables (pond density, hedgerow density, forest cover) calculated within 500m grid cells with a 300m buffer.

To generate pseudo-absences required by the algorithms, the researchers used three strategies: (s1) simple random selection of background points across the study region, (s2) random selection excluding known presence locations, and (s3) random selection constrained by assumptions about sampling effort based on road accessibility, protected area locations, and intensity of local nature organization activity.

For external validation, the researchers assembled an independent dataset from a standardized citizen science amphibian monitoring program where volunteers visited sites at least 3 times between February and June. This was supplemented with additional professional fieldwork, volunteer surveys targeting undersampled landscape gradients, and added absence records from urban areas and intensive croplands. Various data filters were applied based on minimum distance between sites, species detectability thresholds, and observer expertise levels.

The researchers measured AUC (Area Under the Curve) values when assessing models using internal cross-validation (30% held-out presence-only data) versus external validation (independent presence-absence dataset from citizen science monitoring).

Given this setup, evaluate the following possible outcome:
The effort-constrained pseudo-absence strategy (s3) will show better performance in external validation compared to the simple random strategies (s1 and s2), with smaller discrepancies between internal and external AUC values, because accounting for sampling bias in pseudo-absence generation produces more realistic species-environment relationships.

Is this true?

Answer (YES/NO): NO